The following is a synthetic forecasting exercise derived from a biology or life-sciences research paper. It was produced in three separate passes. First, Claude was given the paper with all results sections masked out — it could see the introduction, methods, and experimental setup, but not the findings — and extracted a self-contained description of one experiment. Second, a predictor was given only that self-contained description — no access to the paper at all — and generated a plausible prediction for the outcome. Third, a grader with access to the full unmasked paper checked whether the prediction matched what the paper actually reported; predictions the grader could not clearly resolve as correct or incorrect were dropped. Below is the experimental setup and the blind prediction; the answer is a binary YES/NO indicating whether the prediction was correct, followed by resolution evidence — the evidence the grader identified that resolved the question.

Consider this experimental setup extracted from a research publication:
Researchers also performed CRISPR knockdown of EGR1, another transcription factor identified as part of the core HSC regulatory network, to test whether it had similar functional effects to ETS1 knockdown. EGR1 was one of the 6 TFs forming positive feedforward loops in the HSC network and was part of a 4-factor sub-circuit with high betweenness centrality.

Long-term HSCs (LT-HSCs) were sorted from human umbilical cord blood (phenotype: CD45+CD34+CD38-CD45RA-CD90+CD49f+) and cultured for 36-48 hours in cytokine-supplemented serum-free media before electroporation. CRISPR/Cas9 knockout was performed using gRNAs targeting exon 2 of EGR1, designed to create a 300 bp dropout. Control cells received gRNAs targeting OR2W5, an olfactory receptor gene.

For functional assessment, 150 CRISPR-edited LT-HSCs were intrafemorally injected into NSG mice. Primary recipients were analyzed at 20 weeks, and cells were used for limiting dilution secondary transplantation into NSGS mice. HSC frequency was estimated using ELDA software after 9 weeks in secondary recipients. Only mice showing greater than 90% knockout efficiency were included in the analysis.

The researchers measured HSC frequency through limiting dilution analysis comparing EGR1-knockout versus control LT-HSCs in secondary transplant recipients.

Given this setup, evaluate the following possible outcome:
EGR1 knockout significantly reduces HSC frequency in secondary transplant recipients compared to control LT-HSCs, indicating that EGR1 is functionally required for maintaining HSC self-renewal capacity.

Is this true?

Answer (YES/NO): NO